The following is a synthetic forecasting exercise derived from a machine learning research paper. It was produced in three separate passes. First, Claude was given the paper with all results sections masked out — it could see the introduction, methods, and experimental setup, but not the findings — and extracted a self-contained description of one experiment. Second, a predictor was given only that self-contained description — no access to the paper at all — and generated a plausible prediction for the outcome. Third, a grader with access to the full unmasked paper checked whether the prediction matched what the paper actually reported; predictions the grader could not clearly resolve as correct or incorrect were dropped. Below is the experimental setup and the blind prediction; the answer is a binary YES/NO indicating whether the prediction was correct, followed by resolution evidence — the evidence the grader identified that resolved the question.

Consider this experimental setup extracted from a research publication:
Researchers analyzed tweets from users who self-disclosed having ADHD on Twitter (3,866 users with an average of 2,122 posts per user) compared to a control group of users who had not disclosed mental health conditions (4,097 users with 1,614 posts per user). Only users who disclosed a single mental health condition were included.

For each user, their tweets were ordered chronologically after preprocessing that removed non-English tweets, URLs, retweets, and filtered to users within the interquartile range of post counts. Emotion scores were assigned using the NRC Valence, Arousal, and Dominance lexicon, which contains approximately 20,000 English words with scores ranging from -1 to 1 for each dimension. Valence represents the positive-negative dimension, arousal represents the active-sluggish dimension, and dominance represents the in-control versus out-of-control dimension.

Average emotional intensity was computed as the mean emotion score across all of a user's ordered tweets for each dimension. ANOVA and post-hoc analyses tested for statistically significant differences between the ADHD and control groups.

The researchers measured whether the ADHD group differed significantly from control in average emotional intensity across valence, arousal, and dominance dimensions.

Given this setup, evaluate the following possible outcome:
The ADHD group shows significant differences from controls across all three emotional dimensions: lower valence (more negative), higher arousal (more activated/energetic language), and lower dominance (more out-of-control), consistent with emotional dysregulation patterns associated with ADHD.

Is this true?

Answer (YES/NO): NO